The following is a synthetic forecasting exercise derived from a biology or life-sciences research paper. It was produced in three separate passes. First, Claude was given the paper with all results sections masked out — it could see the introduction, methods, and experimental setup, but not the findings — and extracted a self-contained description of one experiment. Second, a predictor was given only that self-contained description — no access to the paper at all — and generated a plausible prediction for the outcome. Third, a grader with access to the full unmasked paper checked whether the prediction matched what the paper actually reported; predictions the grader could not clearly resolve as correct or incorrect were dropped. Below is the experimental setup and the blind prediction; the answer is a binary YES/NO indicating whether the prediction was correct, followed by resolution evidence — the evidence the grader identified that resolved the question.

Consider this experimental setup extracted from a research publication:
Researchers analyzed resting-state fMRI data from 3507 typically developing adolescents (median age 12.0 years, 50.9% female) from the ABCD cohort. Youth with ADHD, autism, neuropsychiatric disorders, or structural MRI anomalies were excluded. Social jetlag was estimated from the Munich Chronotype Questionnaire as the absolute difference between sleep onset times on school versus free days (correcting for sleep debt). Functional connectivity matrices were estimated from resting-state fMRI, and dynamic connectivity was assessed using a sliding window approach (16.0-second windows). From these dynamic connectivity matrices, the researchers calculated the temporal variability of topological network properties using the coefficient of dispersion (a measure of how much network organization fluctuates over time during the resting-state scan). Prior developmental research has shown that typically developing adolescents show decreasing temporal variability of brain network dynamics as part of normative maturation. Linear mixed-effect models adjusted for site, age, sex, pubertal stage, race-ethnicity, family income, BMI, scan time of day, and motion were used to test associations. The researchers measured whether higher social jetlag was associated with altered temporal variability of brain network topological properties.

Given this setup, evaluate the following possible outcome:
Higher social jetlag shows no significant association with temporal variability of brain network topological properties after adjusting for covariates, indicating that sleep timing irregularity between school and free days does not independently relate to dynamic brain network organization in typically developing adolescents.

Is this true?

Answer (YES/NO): NO